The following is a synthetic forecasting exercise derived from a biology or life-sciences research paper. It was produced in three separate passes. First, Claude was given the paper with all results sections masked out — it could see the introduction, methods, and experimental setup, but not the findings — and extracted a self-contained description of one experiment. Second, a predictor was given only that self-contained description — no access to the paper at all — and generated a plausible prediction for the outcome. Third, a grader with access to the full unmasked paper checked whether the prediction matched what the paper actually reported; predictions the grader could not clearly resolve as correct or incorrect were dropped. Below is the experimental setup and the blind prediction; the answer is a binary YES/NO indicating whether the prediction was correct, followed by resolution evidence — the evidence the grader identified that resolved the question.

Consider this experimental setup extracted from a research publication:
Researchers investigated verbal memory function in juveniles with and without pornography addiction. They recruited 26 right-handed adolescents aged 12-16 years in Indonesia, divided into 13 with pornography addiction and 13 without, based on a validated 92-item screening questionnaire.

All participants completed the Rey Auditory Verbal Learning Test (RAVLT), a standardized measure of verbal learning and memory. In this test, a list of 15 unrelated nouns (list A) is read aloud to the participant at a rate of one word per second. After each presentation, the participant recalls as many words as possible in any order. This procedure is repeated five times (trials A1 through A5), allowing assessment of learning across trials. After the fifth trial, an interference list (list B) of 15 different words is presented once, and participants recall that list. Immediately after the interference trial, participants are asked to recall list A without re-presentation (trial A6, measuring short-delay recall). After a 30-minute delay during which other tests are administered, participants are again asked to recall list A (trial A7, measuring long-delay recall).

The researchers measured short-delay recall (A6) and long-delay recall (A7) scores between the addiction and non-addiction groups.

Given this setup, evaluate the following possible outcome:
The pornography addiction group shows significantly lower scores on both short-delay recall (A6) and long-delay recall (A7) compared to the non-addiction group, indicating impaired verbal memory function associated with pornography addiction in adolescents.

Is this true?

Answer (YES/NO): YES